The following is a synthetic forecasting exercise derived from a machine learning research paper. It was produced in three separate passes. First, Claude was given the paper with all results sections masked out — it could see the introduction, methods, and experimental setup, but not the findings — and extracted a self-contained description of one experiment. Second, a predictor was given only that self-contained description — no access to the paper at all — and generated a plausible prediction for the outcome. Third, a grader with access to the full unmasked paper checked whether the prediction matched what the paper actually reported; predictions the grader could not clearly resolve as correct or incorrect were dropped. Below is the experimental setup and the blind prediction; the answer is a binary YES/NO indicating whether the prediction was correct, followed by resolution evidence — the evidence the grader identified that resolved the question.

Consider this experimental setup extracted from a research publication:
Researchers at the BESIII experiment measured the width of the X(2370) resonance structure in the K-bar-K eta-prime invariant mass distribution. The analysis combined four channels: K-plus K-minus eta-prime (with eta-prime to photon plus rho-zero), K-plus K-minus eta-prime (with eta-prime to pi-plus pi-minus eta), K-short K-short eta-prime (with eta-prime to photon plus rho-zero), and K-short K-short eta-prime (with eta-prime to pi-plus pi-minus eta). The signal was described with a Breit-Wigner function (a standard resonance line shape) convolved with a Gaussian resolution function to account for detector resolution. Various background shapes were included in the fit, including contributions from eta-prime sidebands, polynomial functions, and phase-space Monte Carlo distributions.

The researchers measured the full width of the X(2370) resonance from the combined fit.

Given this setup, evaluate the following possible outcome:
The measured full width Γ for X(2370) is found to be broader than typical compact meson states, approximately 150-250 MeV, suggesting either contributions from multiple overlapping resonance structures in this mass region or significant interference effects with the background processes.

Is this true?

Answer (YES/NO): NO